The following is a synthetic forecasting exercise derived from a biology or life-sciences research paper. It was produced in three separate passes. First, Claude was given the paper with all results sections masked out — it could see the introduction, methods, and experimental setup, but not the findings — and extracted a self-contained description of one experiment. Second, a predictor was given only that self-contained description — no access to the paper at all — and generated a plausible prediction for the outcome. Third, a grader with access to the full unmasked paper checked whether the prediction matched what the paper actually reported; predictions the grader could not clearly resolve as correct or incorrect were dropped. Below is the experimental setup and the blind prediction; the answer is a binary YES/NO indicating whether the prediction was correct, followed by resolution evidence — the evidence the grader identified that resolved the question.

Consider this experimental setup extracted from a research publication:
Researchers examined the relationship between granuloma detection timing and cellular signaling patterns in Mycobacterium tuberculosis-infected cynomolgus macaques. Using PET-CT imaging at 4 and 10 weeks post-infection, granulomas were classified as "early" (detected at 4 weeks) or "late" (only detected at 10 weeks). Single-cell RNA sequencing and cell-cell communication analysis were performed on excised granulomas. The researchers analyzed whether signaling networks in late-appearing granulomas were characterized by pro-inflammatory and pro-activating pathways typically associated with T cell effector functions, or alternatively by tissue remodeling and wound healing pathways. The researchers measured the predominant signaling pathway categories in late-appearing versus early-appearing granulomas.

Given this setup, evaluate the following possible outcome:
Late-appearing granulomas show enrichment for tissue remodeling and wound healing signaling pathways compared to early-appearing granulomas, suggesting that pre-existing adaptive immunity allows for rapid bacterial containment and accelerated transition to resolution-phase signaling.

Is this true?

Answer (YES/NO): NO